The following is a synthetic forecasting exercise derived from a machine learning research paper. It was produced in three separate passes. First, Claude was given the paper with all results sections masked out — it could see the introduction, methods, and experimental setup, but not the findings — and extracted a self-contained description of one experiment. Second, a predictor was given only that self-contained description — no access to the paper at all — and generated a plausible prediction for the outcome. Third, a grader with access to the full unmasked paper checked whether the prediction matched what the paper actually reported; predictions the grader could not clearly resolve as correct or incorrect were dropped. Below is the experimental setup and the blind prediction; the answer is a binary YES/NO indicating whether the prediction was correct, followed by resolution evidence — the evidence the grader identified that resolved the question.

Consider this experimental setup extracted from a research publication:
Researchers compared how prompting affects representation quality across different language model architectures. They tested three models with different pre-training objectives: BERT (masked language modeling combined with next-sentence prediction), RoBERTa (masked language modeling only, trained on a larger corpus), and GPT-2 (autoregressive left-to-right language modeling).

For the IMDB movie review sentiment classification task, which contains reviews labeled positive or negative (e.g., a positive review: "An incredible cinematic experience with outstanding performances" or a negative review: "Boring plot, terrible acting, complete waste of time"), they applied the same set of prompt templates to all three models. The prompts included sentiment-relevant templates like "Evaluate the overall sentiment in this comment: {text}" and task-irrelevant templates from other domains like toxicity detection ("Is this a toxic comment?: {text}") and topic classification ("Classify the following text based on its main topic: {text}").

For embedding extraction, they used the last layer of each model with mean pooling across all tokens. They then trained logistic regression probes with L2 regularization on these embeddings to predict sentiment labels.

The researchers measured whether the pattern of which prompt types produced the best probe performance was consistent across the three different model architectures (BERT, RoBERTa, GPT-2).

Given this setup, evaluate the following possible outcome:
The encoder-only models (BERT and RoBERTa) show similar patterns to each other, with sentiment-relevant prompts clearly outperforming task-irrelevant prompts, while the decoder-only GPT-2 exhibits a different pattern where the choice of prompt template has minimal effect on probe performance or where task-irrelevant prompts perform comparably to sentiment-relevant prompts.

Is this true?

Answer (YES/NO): NO